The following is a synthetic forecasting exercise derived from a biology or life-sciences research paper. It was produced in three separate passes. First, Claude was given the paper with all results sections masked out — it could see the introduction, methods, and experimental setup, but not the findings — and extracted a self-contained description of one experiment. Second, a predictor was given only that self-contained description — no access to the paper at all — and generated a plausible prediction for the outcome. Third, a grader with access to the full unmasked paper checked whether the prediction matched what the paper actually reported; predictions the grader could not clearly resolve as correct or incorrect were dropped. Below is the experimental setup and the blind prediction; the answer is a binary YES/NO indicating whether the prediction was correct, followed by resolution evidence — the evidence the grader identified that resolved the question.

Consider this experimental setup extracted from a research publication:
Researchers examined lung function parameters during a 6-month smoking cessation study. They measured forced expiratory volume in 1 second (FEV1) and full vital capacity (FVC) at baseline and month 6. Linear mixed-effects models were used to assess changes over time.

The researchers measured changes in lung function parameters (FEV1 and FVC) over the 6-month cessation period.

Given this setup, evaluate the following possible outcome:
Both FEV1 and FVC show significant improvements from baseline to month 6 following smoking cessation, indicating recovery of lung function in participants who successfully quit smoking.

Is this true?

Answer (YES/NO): NO